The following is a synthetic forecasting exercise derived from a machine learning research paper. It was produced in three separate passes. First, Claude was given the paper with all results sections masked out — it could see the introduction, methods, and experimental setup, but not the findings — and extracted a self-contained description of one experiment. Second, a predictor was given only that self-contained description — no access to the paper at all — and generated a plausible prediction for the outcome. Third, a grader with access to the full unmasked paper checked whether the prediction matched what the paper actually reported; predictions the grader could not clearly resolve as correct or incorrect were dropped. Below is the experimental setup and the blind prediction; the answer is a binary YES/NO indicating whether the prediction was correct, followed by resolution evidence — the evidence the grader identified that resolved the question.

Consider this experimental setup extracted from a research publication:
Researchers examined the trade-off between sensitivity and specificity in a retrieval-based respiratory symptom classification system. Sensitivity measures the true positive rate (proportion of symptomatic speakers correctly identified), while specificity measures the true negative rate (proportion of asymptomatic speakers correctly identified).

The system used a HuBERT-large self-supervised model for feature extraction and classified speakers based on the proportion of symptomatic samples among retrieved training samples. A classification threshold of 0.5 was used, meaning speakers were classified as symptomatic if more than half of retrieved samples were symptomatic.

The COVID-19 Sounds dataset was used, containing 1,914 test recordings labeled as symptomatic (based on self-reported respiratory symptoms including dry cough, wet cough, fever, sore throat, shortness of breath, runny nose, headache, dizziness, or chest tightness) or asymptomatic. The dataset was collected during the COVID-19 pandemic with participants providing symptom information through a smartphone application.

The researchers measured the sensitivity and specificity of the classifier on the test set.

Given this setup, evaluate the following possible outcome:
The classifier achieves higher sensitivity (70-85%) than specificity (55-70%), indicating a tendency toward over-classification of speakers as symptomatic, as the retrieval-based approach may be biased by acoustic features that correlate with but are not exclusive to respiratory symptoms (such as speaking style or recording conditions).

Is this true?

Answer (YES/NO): NO